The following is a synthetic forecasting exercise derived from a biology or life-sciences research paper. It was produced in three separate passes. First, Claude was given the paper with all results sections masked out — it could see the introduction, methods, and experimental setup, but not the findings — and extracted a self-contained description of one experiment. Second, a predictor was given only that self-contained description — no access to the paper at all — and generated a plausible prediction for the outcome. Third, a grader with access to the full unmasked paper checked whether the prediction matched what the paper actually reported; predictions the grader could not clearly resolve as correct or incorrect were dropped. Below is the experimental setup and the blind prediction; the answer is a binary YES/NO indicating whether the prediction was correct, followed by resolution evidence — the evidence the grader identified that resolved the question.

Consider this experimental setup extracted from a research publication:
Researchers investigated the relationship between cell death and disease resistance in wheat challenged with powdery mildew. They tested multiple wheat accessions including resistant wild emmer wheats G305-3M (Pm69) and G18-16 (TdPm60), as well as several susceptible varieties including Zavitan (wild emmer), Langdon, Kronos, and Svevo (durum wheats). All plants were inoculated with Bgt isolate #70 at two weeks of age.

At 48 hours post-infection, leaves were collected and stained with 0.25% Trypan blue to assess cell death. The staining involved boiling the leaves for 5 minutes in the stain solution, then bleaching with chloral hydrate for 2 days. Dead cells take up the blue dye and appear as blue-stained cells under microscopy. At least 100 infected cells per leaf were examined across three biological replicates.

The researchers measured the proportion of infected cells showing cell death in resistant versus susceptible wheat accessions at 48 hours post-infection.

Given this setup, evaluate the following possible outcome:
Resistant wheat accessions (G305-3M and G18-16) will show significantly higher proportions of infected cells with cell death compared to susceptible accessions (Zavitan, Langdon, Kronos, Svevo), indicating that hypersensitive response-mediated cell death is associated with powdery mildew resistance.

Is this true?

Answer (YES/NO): YES